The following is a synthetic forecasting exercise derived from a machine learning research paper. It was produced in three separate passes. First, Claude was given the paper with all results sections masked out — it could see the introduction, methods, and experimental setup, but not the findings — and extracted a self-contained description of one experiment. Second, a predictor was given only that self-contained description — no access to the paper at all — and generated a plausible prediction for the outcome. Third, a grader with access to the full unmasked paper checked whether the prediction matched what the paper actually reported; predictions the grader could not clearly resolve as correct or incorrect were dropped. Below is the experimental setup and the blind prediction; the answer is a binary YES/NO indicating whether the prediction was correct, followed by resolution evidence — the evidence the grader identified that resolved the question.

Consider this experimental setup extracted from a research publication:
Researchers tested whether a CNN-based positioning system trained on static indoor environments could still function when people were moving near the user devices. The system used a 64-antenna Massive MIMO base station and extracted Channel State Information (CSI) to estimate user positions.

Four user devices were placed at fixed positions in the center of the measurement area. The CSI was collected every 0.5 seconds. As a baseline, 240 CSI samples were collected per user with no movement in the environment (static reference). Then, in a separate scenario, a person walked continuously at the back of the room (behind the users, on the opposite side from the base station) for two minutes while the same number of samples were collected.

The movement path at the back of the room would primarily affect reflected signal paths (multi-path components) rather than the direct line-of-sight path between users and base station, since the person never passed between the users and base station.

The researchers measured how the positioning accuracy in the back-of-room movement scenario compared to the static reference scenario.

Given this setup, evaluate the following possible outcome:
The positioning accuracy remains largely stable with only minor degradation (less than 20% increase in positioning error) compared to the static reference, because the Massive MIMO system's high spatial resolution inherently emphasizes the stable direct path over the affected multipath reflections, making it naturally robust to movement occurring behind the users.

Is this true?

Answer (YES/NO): NO